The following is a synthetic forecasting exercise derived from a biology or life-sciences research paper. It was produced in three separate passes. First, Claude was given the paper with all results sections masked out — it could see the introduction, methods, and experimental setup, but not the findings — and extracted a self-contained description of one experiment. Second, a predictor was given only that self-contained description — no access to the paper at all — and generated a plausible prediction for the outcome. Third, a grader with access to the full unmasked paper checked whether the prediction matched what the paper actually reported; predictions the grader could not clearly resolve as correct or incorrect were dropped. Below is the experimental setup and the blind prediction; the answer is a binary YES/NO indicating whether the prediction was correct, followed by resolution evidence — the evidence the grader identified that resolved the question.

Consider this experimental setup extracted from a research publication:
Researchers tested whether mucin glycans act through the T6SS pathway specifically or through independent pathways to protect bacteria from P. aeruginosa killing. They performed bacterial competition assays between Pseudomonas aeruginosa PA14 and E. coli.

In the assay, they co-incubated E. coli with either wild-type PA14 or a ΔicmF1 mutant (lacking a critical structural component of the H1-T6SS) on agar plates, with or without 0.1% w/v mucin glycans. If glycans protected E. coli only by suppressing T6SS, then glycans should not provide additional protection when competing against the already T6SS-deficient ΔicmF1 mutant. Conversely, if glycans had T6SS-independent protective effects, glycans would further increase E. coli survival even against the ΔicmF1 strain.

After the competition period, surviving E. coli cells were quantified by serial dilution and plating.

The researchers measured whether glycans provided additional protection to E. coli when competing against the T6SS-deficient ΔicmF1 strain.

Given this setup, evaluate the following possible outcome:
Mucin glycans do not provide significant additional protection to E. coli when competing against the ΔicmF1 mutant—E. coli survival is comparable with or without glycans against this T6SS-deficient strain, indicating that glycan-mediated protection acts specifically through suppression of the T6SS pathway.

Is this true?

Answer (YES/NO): YES